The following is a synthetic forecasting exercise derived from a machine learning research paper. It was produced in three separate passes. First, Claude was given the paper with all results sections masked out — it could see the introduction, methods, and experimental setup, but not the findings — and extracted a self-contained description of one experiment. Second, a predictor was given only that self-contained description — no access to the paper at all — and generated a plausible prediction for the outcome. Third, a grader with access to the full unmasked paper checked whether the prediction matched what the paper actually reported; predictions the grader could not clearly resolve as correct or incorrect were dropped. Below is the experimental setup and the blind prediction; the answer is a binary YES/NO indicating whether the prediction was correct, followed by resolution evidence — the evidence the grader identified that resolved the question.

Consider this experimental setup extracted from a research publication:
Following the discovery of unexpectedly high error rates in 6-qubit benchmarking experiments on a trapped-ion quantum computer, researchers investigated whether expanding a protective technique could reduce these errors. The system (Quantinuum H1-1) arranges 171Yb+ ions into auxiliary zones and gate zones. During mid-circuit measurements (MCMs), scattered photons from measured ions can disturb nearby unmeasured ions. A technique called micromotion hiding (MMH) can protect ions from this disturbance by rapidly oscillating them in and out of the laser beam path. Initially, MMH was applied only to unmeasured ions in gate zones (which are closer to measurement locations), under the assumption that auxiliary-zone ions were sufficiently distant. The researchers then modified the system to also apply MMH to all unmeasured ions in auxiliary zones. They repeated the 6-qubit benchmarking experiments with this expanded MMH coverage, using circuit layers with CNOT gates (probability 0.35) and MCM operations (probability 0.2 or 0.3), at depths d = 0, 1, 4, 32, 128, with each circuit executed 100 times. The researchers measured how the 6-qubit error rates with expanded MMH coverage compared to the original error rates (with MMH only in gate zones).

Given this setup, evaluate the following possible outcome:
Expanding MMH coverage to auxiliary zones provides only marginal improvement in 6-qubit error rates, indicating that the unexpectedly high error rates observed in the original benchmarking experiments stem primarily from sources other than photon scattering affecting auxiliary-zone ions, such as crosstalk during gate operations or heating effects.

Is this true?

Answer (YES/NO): NO